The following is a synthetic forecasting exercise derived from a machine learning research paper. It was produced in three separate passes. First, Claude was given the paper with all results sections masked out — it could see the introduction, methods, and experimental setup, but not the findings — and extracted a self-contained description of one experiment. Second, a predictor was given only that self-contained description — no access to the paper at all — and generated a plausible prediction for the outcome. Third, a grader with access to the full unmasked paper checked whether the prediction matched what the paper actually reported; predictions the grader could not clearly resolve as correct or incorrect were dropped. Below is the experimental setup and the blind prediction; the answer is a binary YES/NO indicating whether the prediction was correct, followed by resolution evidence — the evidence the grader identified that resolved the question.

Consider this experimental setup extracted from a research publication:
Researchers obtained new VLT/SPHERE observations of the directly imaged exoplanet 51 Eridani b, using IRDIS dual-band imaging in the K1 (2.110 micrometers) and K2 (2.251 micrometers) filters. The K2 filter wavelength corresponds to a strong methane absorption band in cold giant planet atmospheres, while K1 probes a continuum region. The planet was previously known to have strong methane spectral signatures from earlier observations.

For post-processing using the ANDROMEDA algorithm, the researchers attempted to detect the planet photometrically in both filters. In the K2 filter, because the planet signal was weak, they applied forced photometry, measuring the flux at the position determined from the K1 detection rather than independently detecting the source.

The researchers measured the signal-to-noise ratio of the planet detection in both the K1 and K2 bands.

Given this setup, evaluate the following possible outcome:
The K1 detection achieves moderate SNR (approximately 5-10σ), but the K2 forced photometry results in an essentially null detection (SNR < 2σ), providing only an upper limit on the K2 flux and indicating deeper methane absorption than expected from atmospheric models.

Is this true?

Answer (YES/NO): NO